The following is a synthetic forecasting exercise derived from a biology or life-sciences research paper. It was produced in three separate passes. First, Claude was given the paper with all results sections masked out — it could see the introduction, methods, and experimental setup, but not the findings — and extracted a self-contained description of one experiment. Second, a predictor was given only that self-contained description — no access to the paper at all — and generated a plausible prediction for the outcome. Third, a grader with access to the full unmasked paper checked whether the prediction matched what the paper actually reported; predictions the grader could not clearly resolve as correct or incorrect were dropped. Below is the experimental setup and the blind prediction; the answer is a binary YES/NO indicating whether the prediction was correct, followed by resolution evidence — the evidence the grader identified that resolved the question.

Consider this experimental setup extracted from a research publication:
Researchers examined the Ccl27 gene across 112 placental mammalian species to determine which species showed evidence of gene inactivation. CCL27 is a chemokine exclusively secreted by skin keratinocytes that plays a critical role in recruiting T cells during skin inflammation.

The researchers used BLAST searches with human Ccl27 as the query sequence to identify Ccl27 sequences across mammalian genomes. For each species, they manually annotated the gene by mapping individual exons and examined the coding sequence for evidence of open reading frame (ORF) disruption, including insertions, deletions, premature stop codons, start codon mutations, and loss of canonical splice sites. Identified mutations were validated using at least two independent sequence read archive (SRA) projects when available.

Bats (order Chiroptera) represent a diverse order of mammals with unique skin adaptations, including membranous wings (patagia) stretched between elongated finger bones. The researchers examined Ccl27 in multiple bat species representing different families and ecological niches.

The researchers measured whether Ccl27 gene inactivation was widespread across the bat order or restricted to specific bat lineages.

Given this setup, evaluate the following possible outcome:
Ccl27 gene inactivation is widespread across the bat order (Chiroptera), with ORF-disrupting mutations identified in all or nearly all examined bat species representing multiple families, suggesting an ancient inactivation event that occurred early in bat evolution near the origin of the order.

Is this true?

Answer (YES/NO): NO